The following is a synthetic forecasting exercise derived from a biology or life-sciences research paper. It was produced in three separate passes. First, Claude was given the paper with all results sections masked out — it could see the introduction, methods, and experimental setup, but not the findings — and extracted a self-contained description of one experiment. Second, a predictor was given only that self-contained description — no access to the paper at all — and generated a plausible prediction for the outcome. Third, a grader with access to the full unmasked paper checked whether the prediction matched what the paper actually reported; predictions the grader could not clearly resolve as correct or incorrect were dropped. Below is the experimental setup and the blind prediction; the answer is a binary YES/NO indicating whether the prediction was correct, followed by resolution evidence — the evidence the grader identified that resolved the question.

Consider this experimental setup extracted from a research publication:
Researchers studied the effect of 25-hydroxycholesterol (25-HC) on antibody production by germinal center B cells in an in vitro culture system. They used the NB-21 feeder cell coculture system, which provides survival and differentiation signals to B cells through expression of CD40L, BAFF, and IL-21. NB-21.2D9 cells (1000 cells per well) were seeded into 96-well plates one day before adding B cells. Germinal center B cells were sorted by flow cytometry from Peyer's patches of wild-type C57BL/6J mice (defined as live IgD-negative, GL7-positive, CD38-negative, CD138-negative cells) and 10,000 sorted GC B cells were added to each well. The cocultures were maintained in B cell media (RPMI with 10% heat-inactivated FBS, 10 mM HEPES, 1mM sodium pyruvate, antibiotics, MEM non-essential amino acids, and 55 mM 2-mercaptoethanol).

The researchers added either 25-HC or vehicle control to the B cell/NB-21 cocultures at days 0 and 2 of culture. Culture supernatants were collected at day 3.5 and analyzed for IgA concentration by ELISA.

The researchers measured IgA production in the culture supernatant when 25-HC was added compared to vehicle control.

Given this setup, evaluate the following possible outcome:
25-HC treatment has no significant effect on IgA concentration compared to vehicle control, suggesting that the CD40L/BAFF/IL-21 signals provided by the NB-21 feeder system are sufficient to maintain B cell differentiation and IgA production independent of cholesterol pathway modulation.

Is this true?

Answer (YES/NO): NO